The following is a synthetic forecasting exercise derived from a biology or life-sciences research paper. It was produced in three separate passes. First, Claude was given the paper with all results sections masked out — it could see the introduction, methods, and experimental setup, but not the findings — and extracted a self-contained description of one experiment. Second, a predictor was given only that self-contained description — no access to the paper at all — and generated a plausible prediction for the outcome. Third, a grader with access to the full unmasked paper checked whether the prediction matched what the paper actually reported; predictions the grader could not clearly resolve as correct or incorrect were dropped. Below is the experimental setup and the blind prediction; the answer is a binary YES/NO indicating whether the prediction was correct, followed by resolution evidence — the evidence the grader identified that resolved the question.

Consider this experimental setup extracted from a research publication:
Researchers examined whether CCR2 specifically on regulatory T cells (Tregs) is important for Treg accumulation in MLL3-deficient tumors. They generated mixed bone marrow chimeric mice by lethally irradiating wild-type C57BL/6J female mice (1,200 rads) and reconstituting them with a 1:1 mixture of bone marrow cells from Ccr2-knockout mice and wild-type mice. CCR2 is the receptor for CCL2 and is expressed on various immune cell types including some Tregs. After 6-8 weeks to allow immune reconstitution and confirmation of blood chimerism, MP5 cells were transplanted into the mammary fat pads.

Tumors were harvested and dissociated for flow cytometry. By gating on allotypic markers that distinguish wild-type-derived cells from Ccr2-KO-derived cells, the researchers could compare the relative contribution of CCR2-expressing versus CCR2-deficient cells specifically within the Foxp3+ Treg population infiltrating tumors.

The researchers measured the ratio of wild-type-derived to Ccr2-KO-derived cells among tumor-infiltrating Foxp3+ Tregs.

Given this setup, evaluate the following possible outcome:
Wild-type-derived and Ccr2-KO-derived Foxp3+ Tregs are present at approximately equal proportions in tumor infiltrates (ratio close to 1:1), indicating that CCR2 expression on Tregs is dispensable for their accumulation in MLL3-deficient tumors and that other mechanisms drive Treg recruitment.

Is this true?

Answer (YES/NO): NO